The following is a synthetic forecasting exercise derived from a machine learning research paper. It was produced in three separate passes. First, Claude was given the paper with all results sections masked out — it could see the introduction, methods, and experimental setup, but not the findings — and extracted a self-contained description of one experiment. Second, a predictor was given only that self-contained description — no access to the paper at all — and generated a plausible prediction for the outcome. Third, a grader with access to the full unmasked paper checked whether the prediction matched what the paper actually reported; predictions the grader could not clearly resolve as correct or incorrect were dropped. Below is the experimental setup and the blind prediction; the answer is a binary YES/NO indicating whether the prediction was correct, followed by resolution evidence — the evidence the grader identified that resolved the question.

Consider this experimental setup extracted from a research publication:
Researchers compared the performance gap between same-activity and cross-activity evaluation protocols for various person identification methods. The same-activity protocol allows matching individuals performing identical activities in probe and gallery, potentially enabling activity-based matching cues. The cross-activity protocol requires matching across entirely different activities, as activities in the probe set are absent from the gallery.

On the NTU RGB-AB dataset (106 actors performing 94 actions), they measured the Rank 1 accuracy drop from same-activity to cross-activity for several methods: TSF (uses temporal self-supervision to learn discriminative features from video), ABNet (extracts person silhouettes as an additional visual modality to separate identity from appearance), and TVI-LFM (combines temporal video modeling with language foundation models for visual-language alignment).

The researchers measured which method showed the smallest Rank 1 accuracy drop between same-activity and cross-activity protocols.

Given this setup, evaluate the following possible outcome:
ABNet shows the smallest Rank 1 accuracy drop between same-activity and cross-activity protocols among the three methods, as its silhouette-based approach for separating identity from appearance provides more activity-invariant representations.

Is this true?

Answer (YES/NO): NO